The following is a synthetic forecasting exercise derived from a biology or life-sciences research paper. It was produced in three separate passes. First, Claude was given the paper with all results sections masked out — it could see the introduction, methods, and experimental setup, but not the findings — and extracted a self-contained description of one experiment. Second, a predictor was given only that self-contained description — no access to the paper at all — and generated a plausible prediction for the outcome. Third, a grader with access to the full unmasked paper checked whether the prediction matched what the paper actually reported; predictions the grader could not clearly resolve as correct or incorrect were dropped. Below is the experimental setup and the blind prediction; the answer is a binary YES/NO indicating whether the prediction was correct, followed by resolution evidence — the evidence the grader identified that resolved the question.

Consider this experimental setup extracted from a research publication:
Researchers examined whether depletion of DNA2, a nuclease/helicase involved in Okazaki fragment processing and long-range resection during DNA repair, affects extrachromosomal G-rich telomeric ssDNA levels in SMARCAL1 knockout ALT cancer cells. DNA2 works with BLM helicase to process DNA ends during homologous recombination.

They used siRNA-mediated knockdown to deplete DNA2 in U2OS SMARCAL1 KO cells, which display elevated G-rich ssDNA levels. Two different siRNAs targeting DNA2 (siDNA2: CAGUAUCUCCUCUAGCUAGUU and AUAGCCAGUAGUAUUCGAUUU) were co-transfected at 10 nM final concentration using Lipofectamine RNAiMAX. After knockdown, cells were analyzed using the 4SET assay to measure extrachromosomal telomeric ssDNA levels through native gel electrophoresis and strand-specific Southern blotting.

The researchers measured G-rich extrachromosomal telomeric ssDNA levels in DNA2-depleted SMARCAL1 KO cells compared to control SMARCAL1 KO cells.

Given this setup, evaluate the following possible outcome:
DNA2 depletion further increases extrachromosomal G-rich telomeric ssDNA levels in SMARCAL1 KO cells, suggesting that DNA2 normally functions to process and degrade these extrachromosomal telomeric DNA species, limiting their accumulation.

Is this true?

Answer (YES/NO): NO